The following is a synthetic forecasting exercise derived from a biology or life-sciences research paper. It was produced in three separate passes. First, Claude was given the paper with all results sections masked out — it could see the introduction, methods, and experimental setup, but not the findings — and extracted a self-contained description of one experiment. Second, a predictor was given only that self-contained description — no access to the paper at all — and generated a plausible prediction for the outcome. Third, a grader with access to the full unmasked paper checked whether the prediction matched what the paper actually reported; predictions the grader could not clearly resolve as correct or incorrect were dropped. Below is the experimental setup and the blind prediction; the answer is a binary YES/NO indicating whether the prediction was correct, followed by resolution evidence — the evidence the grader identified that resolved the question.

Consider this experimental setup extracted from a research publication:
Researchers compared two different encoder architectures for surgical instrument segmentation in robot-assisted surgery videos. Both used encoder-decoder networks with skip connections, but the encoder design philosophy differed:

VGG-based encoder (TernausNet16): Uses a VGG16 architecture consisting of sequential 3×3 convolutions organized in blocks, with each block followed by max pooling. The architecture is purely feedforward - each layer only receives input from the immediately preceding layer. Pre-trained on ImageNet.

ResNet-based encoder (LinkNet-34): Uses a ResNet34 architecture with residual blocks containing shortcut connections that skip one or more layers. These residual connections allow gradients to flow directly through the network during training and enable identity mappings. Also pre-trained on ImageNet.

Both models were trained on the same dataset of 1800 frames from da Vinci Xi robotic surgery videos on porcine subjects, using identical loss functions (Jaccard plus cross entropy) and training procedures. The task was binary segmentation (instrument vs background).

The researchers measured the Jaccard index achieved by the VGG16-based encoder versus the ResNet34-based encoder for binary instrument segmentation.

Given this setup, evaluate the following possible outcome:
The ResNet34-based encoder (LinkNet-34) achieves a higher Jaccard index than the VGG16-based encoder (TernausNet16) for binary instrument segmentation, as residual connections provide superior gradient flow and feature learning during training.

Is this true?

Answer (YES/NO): NO